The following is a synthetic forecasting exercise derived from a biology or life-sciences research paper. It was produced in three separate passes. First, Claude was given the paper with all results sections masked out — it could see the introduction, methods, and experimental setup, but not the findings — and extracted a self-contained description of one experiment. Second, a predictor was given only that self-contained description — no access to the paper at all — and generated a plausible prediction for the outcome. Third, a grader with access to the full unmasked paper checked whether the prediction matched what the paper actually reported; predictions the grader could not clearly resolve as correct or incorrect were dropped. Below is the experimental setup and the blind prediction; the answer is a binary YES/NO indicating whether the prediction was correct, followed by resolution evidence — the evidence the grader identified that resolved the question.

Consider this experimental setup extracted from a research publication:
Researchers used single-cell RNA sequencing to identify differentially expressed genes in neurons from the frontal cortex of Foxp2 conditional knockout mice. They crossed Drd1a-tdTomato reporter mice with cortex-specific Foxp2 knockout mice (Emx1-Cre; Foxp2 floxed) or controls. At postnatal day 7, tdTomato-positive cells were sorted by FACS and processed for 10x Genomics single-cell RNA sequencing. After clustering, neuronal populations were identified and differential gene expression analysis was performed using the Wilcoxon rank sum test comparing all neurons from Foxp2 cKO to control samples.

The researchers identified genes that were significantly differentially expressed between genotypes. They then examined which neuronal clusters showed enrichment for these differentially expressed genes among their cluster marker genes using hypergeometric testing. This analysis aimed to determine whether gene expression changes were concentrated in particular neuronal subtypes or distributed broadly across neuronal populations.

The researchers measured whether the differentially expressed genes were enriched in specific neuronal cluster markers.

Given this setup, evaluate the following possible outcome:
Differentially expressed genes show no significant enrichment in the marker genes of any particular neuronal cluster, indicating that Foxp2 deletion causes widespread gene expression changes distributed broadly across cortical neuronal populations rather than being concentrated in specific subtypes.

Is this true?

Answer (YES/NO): NO